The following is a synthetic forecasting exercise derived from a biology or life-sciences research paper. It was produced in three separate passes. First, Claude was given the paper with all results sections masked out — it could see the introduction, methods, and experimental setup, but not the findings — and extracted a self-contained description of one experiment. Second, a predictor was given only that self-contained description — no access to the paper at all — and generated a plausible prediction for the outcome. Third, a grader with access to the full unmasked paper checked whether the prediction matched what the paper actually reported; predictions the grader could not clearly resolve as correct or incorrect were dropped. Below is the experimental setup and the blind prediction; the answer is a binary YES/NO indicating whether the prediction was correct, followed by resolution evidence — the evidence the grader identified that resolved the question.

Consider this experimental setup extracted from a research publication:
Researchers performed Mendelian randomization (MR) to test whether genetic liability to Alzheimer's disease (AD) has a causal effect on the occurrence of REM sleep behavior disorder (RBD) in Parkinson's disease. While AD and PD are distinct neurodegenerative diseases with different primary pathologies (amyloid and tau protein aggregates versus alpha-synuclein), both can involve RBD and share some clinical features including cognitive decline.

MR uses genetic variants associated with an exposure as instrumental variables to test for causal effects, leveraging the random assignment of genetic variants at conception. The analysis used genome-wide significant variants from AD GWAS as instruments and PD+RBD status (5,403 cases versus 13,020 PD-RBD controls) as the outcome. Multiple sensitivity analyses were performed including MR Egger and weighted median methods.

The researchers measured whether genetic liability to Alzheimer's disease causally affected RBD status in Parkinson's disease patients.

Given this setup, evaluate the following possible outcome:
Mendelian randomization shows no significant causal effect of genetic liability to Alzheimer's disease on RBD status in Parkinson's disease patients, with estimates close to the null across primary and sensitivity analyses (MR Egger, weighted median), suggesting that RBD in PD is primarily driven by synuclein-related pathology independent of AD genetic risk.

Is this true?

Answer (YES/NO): NO